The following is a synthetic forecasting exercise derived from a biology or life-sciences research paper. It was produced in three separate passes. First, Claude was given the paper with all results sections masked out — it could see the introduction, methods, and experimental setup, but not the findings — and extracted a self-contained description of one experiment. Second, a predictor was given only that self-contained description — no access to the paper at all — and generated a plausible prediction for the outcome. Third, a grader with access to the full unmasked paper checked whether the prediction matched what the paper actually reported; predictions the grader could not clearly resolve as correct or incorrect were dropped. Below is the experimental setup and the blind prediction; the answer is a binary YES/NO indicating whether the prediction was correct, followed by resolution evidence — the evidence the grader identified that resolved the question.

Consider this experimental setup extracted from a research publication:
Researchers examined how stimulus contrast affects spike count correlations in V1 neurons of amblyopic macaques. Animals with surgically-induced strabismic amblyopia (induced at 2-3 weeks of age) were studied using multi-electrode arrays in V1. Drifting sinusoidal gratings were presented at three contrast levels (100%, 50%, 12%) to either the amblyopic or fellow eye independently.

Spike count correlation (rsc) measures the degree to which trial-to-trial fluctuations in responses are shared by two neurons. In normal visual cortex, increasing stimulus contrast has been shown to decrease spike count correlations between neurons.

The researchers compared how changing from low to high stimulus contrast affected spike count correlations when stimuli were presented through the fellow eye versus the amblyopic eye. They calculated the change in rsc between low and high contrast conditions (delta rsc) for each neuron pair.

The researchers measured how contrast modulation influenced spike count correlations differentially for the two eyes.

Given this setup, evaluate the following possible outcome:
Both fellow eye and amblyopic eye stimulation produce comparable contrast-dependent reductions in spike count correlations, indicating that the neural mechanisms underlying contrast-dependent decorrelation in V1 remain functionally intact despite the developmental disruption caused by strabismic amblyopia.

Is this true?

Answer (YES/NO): NO